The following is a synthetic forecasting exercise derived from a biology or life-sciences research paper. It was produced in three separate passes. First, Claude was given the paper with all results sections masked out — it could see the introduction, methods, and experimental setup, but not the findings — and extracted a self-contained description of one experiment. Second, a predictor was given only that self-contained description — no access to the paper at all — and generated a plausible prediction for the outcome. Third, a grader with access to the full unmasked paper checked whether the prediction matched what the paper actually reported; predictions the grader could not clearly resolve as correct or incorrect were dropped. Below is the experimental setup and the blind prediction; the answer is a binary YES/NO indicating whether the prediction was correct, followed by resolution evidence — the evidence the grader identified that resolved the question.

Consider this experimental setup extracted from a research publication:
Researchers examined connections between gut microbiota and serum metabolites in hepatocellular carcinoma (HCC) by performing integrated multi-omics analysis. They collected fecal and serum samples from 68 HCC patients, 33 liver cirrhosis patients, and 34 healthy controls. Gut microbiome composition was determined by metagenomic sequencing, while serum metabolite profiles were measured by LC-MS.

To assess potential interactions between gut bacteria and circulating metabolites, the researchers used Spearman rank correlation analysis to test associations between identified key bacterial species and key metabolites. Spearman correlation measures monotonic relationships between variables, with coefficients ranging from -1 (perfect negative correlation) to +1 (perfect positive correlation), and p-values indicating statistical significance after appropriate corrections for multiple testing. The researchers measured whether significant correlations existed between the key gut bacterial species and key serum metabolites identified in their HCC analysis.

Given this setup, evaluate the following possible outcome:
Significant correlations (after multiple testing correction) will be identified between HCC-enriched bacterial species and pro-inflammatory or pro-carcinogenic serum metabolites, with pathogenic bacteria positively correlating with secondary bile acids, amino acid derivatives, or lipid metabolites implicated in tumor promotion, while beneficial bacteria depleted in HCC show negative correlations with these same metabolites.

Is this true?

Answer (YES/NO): NO